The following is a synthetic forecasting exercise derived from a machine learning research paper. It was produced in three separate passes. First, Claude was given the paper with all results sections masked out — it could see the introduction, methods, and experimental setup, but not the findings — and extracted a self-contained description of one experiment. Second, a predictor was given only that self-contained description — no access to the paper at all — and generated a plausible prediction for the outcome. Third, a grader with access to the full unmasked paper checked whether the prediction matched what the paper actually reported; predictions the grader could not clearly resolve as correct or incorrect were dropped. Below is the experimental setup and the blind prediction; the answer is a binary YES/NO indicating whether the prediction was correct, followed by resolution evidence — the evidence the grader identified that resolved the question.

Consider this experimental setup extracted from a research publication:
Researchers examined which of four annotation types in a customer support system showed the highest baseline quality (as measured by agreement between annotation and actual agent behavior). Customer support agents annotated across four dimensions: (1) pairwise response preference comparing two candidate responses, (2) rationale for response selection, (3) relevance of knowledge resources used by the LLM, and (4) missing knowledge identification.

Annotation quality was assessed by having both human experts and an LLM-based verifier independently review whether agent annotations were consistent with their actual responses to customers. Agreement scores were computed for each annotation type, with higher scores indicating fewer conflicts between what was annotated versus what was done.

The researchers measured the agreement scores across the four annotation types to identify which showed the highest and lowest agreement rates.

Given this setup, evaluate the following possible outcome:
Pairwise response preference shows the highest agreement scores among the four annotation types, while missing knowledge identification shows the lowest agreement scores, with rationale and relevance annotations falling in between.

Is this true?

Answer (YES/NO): NO